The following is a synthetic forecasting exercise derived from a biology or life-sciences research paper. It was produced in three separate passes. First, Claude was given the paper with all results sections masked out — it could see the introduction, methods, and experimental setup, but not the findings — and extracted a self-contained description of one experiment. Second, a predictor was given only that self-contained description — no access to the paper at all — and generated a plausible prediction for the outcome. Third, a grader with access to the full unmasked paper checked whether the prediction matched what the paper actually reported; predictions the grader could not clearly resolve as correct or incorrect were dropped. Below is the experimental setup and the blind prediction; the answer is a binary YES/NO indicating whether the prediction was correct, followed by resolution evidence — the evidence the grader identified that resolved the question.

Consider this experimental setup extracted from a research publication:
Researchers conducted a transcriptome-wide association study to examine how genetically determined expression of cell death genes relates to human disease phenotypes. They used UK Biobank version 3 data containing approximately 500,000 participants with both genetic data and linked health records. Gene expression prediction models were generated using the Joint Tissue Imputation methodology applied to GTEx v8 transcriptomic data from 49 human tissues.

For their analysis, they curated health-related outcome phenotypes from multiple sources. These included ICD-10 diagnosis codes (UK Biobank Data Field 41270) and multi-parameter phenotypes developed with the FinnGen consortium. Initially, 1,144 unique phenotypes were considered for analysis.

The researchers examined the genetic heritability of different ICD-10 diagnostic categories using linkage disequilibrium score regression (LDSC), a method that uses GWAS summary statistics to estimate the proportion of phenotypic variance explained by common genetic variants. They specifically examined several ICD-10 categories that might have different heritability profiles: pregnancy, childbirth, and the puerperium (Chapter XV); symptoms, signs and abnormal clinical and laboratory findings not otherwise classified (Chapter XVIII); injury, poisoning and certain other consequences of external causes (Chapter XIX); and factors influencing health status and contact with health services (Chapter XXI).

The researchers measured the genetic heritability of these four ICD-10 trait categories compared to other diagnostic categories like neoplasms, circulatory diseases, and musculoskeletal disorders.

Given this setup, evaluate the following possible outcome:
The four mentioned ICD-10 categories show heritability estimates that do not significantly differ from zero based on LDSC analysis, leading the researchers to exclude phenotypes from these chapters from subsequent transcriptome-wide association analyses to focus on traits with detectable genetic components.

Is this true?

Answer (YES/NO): NO